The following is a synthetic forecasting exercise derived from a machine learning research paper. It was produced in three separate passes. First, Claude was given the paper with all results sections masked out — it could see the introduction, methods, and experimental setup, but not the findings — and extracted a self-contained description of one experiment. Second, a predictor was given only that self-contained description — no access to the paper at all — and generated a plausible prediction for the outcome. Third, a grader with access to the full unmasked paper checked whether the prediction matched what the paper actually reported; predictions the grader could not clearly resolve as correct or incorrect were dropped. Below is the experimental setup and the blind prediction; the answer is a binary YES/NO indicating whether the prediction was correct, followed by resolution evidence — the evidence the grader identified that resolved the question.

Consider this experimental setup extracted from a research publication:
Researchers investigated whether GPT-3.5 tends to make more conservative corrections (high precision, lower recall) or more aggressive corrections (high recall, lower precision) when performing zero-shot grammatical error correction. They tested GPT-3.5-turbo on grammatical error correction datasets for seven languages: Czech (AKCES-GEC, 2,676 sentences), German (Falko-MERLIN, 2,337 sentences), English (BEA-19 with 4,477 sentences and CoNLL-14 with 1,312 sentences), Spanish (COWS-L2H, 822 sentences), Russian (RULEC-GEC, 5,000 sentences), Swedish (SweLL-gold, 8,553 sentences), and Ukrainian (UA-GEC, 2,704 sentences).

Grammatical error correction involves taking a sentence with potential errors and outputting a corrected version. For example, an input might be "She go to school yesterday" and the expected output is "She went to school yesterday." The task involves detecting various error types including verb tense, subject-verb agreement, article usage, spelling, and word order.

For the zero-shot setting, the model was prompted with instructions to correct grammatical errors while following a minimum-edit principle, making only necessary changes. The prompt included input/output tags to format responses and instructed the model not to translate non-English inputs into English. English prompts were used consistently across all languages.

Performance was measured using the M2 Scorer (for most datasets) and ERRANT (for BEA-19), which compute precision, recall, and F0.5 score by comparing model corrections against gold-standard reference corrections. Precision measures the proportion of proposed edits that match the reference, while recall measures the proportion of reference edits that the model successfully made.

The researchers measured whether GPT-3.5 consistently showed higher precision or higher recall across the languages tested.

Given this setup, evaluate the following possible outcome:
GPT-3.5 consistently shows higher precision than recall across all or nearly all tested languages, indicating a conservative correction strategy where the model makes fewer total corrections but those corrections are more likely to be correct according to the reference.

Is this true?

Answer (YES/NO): NO